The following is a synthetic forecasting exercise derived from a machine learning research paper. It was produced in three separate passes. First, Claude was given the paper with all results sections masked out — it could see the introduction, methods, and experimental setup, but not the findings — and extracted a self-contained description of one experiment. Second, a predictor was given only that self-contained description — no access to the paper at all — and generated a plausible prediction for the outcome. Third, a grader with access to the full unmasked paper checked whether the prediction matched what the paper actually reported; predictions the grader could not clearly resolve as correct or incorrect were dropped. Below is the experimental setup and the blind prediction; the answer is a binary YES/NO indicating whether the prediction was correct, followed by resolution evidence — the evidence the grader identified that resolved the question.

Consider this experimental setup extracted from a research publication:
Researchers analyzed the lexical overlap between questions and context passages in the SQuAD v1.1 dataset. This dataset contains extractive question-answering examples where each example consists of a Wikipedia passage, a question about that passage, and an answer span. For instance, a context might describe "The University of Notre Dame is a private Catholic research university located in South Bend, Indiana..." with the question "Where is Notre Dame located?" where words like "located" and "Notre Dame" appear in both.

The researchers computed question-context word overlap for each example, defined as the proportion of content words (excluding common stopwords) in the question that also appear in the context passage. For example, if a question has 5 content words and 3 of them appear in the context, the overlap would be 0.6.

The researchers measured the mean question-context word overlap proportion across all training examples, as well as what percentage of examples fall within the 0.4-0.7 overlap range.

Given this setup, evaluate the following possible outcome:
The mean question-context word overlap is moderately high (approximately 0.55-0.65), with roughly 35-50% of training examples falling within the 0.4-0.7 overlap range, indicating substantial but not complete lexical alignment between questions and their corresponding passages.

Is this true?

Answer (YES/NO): NO